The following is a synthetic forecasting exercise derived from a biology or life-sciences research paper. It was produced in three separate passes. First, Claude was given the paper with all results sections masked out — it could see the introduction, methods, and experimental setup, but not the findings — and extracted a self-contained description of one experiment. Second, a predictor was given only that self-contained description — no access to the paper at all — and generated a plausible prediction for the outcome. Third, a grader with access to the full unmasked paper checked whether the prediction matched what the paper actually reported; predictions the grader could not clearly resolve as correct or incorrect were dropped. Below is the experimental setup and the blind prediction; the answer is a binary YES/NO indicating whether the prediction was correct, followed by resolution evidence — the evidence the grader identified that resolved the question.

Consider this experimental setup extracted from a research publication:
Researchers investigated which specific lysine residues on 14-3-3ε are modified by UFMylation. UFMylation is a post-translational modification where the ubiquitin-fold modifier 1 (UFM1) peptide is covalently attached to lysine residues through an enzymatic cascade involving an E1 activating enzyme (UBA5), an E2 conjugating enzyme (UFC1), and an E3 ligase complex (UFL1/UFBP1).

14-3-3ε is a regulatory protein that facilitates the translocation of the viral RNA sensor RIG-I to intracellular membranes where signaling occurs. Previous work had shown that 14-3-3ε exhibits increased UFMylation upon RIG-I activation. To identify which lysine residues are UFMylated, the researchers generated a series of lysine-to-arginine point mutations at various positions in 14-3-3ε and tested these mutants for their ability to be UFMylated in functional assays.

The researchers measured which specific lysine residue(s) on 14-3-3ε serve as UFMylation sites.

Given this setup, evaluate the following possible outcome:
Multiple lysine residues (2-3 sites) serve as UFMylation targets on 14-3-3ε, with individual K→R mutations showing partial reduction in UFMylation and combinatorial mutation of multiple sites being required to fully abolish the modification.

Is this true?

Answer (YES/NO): YES